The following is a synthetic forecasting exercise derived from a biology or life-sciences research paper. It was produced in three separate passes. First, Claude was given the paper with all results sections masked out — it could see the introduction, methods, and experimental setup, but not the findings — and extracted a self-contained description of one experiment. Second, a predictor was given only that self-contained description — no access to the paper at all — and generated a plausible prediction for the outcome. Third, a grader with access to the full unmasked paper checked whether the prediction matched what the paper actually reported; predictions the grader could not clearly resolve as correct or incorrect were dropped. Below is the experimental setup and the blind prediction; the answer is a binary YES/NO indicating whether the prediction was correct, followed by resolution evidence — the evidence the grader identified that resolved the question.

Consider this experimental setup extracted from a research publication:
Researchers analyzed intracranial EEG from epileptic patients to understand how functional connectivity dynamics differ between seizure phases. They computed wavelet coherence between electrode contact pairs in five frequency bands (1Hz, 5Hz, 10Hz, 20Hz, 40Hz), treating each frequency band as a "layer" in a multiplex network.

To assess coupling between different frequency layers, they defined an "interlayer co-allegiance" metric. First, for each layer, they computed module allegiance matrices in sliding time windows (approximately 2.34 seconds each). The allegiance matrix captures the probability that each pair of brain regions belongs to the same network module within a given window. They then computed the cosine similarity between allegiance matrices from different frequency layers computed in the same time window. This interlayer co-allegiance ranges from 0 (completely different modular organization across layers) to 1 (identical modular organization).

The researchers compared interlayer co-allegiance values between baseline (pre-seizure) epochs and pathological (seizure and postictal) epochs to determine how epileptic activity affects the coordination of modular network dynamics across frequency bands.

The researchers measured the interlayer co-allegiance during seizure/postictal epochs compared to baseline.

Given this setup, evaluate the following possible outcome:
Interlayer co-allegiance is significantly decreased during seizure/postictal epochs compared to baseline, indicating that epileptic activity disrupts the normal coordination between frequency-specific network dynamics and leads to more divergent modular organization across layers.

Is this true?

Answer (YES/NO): NO